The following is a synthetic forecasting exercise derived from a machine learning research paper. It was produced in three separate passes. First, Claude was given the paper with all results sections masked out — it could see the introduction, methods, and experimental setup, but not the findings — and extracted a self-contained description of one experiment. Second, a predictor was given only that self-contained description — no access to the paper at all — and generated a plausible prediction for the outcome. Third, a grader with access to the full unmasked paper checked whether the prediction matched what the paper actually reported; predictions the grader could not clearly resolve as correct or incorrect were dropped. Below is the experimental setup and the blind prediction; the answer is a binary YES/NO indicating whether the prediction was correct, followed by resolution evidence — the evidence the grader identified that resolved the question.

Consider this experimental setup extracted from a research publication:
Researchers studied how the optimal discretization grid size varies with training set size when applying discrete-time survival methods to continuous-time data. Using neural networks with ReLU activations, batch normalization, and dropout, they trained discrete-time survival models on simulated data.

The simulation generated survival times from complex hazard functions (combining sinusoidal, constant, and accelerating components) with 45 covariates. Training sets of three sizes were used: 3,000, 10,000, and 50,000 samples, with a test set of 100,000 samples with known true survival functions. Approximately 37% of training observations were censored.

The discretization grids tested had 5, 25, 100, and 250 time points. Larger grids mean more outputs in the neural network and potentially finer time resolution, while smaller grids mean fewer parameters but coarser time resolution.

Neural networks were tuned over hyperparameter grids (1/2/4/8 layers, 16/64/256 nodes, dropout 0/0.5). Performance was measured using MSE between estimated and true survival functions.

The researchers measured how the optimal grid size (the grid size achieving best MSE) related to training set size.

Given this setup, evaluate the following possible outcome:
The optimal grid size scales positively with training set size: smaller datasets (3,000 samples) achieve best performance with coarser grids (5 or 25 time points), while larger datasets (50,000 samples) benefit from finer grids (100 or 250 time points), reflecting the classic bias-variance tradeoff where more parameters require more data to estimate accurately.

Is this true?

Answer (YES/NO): NO